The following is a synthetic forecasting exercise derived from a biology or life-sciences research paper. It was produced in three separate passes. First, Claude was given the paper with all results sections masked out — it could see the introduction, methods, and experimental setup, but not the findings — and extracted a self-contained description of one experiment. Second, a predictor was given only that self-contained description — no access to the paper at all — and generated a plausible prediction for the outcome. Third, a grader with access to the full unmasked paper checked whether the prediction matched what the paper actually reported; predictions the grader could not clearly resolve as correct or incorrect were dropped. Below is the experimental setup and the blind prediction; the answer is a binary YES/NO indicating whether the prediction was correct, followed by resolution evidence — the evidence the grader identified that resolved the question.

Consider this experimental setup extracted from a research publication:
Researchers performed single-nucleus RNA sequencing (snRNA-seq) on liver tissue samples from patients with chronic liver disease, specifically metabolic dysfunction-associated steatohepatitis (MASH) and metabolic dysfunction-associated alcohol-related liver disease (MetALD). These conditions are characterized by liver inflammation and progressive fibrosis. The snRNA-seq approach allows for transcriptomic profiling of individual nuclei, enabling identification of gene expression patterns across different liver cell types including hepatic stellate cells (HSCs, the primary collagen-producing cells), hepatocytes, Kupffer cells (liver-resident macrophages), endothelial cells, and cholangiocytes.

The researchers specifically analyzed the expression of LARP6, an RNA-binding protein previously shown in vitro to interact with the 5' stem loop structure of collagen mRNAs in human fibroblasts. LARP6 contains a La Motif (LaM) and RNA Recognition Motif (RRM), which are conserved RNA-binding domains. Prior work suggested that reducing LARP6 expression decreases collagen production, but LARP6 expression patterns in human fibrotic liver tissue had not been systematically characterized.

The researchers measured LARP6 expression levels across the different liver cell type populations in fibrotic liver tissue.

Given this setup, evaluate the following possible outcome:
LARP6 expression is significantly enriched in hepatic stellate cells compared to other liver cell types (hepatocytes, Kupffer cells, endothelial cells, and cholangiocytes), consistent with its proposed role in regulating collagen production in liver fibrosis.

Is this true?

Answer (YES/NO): YES